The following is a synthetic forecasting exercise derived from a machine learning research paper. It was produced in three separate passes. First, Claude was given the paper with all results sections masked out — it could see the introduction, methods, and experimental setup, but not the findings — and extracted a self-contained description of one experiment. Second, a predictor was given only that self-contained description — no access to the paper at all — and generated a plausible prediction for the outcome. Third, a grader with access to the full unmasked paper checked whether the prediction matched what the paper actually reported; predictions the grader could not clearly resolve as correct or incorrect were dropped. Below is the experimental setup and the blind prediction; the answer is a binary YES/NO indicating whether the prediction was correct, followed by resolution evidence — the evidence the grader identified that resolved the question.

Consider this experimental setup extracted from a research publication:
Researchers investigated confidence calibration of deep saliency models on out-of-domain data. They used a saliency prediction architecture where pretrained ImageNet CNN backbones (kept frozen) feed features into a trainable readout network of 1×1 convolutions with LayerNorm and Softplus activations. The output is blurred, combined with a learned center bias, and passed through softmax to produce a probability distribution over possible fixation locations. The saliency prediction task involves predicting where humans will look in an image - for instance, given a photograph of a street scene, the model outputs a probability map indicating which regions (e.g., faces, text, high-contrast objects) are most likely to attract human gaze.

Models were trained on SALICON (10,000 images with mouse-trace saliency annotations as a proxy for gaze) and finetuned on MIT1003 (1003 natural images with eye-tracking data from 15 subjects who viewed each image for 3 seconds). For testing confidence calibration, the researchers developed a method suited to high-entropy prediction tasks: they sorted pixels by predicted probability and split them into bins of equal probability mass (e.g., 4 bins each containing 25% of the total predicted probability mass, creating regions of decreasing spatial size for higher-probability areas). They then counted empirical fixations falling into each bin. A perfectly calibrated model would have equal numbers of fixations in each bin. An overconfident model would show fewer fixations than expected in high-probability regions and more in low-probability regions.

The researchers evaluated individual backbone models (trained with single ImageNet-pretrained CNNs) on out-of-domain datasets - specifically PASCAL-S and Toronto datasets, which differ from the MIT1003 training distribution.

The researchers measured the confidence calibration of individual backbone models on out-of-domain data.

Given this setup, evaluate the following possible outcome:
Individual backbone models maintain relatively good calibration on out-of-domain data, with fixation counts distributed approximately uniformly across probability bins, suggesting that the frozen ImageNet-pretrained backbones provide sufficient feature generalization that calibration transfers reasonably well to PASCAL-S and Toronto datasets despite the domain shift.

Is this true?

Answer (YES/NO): NO